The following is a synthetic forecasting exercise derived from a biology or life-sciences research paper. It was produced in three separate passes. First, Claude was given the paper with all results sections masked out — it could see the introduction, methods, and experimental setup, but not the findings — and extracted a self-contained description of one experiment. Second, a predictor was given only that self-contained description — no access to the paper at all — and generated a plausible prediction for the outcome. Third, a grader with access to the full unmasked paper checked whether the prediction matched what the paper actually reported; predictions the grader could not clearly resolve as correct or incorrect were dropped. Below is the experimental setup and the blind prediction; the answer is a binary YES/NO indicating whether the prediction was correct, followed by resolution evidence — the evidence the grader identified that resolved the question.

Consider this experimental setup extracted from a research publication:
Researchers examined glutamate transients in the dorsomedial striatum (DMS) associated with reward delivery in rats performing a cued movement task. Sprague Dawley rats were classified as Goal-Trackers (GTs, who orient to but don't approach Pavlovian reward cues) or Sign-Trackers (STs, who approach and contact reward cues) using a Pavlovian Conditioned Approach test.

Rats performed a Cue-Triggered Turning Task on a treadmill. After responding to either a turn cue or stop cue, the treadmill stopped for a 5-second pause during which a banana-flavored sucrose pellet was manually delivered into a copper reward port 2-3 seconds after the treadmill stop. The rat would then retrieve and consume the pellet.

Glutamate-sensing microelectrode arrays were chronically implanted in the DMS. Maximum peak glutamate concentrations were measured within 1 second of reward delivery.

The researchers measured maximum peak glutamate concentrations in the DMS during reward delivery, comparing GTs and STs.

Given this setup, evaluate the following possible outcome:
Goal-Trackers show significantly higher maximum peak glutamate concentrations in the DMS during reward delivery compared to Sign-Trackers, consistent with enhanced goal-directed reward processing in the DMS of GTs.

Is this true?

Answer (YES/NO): NO